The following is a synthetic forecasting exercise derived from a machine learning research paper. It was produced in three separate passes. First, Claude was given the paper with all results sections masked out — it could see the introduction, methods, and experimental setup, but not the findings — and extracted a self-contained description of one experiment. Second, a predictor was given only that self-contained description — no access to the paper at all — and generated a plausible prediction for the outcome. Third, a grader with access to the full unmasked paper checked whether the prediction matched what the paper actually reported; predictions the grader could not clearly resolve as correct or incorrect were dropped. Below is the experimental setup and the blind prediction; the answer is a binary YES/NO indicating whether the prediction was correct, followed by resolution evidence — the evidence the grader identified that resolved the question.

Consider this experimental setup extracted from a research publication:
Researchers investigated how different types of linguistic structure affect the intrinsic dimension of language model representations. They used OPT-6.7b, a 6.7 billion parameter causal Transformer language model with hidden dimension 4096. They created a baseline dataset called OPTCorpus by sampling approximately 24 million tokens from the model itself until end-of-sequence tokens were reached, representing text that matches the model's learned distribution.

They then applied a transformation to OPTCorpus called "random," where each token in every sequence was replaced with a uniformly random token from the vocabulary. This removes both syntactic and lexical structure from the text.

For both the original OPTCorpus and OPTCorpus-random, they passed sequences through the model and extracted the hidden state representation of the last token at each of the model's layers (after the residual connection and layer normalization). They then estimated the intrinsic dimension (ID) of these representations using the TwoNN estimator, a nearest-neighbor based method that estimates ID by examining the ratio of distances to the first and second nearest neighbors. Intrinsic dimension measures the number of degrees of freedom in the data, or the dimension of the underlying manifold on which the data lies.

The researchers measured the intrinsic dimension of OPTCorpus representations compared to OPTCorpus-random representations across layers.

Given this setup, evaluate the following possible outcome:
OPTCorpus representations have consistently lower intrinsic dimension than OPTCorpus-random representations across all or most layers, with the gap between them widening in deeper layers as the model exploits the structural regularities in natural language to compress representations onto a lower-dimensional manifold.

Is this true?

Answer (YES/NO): NO